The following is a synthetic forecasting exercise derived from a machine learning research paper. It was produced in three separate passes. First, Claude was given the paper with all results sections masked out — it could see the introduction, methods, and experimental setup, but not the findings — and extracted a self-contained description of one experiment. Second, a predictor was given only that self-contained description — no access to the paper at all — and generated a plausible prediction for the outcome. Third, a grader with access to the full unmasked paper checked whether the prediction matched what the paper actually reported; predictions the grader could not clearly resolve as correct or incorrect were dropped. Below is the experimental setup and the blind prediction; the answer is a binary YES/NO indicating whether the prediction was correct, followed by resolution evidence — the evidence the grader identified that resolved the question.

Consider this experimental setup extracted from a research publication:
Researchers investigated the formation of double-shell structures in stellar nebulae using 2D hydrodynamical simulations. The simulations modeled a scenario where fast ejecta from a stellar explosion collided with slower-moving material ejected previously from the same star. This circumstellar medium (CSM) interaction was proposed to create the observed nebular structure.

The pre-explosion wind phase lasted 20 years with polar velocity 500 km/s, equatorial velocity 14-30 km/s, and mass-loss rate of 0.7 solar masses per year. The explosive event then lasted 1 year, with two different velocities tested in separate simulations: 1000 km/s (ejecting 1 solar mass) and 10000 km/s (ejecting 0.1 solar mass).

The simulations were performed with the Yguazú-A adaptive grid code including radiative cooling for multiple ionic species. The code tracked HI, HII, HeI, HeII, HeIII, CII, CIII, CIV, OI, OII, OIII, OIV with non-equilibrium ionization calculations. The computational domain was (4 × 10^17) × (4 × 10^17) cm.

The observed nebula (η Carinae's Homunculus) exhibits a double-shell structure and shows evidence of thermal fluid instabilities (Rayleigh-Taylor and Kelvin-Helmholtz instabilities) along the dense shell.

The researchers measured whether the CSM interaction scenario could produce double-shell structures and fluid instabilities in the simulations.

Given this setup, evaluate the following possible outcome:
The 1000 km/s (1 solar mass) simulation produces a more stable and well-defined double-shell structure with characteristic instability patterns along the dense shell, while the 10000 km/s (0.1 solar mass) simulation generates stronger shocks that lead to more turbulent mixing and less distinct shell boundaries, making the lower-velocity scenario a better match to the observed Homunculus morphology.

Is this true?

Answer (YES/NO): NO